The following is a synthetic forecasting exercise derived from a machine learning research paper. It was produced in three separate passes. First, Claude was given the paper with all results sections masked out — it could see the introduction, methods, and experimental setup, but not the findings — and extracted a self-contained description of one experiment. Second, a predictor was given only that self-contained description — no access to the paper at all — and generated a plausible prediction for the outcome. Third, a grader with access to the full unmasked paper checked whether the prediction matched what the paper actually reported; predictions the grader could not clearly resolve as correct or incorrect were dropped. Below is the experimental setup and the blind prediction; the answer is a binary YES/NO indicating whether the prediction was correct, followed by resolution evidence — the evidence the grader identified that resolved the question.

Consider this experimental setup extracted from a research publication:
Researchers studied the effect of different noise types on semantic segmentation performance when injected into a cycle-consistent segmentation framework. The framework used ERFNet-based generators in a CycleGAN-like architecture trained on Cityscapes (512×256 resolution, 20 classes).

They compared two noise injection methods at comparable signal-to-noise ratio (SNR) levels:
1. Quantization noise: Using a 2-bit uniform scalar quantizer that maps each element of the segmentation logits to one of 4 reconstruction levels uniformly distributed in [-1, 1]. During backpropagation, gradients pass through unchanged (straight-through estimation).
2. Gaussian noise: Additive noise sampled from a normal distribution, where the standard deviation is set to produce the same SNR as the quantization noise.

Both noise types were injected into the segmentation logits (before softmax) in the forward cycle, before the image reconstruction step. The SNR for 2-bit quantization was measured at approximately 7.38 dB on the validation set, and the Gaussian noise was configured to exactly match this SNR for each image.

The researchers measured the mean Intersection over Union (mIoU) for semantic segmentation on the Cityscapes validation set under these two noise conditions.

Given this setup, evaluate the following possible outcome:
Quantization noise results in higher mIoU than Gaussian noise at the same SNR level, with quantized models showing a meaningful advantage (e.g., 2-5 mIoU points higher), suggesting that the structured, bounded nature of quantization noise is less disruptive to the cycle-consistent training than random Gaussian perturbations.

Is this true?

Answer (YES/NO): YES